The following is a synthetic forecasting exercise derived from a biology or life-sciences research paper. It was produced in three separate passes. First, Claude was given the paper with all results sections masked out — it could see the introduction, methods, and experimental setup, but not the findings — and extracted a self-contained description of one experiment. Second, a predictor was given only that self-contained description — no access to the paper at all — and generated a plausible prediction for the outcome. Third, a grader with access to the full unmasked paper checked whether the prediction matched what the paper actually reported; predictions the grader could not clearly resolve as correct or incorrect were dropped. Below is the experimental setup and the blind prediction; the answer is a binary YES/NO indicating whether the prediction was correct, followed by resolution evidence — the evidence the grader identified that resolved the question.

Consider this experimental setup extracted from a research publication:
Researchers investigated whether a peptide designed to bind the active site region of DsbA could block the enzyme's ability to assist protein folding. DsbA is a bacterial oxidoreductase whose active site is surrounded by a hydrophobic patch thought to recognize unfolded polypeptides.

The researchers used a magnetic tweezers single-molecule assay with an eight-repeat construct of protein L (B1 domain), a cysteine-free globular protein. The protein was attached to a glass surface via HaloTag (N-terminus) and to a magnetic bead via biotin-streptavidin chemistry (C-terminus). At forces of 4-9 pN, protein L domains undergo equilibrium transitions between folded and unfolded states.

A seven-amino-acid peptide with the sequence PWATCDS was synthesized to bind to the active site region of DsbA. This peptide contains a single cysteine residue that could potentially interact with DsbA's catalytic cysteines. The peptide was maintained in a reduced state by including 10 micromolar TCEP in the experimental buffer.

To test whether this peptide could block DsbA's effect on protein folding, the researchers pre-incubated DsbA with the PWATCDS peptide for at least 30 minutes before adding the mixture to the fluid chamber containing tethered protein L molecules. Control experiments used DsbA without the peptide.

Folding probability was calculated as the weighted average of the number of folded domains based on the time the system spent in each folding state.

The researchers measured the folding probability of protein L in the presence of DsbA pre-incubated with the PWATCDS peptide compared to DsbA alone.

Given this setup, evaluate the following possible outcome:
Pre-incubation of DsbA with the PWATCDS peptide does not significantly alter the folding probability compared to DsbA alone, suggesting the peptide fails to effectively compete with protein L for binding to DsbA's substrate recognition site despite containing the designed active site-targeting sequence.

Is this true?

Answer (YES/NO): NO